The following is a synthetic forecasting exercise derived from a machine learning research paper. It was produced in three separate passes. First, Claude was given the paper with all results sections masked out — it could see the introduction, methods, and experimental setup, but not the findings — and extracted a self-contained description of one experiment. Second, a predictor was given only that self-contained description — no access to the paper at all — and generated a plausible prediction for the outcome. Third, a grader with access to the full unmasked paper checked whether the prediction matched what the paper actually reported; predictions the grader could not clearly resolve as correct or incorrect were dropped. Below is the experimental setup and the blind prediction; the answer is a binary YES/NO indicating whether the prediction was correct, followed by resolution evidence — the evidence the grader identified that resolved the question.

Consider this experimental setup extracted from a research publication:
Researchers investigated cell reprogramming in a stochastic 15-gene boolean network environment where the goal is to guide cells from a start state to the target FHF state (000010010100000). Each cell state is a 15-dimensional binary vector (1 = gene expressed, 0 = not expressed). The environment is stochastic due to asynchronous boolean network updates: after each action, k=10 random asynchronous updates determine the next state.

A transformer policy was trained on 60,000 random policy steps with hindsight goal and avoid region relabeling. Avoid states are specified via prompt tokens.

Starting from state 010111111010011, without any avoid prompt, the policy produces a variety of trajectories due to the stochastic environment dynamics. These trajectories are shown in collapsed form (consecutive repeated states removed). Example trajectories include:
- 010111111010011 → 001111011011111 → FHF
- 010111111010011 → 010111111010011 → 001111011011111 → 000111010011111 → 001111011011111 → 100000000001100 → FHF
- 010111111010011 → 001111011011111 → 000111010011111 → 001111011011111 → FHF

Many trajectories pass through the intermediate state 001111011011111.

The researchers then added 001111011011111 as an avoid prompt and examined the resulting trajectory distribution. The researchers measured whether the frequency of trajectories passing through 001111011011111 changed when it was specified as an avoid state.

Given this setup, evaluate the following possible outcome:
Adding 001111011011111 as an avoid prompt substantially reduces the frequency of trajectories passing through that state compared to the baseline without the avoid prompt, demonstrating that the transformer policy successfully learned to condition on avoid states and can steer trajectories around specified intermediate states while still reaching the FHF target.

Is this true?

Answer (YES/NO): YES